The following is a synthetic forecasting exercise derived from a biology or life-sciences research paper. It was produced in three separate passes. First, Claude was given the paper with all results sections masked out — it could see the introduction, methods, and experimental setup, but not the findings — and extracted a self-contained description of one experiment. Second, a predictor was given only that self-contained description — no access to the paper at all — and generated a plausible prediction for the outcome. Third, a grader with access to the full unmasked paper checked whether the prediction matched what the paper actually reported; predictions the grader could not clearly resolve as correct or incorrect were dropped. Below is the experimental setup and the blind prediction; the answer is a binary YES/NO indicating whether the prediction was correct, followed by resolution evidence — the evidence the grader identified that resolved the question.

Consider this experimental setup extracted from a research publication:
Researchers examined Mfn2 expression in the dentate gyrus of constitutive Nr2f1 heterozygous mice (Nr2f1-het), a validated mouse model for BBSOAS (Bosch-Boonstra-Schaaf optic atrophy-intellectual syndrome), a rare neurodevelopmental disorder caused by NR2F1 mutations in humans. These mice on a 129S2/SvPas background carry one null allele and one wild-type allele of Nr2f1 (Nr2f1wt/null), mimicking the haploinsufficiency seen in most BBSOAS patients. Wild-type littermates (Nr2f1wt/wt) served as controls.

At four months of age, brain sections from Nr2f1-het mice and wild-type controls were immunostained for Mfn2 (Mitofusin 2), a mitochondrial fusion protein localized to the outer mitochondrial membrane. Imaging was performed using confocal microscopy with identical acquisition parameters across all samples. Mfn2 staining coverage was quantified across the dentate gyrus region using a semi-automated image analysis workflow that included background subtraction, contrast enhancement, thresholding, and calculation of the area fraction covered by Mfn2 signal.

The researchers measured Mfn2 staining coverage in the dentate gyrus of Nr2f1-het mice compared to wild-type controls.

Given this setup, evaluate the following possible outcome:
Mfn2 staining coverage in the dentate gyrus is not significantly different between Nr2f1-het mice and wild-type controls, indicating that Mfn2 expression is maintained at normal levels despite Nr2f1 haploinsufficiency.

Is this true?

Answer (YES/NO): NO